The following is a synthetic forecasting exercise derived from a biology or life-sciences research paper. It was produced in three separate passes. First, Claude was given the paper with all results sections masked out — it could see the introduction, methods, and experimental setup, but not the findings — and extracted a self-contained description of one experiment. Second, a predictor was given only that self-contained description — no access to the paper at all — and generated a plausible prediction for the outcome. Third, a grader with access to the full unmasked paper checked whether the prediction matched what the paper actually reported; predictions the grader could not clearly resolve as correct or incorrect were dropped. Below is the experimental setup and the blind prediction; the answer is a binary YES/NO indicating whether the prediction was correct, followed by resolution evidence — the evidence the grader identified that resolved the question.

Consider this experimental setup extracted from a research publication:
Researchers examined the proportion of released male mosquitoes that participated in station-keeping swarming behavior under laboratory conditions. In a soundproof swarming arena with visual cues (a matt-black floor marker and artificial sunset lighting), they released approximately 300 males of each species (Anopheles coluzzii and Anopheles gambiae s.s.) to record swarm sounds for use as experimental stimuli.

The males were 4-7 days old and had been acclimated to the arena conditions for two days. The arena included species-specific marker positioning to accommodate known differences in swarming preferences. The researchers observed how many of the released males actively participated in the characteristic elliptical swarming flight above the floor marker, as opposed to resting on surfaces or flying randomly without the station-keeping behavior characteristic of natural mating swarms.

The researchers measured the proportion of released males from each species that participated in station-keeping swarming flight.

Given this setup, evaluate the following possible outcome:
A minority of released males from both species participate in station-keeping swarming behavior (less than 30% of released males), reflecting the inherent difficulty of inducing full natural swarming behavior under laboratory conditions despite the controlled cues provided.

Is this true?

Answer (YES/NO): YES